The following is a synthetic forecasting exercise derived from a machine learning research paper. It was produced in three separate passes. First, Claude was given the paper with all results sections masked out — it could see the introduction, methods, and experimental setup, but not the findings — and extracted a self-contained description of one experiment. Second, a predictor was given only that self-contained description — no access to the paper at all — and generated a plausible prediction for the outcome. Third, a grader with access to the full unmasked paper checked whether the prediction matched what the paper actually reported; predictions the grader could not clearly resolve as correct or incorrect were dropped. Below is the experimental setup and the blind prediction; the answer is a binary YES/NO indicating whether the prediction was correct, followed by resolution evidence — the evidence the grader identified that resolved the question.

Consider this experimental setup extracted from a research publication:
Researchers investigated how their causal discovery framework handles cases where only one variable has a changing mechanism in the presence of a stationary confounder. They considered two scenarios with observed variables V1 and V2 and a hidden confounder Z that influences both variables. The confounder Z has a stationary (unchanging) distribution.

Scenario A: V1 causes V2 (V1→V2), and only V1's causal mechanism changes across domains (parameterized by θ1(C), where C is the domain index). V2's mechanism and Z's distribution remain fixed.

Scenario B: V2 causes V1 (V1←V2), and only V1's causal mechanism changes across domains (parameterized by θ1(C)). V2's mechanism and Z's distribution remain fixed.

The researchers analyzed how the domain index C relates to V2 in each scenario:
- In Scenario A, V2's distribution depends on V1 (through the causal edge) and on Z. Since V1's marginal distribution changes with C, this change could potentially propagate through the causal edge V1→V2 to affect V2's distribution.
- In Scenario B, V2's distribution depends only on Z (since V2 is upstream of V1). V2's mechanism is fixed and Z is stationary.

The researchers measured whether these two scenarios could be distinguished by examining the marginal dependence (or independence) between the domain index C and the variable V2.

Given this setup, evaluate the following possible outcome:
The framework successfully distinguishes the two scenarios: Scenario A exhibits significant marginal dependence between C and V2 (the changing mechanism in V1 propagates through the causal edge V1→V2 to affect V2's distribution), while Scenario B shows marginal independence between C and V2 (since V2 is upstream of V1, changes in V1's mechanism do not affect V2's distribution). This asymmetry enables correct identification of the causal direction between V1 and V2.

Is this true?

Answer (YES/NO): YES